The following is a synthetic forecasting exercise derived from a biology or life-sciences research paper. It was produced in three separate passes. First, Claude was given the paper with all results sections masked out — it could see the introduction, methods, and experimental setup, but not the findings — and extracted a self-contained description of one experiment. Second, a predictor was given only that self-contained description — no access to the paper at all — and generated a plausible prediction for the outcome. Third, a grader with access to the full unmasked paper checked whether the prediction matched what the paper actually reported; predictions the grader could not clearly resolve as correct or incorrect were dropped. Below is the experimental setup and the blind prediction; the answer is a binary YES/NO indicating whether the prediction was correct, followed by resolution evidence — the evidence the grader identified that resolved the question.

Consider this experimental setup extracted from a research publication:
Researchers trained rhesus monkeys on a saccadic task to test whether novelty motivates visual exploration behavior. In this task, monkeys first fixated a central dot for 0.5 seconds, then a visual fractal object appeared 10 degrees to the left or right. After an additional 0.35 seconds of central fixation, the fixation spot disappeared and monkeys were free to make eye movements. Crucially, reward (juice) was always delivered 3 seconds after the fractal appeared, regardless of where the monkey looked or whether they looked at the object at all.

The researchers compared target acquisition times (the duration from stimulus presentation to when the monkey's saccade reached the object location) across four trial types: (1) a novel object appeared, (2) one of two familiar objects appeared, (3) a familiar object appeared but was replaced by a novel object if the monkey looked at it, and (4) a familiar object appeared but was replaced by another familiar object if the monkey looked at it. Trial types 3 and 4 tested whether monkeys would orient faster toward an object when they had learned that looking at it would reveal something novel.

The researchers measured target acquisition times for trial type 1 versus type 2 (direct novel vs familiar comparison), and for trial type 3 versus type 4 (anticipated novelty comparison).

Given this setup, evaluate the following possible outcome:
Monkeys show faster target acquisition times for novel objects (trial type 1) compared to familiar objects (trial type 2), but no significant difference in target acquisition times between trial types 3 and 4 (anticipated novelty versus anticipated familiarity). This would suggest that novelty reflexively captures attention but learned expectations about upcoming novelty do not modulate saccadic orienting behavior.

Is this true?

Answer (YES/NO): NO